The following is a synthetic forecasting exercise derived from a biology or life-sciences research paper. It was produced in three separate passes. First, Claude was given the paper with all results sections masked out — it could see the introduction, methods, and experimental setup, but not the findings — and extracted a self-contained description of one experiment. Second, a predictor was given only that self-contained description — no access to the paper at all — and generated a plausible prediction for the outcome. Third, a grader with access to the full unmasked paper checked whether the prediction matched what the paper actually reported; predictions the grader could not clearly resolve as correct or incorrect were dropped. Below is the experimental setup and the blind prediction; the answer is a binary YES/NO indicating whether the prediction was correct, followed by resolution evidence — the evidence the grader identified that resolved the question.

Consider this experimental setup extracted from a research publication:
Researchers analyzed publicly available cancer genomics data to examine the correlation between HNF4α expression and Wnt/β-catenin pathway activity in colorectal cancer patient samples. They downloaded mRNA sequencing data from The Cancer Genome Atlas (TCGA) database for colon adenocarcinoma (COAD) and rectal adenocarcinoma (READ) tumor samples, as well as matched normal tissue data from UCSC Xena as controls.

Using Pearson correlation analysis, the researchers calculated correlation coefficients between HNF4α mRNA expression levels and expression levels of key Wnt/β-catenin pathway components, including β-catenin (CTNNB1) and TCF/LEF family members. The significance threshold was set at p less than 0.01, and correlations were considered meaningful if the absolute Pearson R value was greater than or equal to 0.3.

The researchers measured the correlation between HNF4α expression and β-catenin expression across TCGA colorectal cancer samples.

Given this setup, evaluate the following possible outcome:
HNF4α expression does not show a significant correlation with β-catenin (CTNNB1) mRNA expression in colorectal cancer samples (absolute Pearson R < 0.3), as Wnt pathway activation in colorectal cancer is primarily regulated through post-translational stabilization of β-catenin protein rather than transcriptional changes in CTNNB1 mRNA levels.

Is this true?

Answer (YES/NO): NO